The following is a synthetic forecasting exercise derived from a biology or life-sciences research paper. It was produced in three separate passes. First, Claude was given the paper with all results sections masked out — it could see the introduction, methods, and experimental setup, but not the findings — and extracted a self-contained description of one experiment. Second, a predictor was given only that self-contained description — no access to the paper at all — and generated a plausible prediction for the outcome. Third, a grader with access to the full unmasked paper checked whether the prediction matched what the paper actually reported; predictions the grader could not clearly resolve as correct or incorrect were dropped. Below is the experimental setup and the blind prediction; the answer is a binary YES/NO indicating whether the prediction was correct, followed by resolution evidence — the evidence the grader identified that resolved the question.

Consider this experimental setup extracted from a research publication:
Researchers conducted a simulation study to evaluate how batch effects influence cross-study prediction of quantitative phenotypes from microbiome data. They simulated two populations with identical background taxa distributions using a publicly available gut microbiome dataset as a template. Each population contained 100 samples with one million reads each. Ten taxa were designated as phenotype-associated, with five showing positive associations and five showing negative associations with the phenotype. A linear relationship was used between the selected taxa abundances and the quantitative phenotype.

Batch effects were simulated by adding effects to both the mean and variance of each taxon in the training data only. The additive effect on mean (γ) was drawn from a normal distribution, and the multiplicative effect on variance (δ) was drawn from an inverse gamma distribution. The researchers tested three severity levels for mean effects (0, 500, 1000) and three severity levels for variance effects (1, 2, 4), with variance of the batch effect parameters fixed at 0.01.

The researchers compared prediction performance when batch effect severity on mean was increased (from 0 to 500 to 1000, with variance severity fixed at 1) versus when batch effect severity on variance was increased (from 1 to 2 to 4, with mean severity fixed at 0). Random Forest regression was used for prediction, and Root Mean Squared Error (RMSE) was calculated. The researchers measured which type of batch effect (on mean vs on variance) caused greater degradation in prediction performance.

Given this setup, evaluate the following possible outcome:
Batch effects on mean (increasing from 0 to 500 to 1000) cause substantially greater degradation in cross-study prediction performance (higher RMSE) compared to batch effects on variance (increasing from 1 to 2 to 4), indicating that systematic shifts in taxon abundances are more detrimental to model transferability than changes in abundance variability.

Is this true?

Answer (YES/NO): YES